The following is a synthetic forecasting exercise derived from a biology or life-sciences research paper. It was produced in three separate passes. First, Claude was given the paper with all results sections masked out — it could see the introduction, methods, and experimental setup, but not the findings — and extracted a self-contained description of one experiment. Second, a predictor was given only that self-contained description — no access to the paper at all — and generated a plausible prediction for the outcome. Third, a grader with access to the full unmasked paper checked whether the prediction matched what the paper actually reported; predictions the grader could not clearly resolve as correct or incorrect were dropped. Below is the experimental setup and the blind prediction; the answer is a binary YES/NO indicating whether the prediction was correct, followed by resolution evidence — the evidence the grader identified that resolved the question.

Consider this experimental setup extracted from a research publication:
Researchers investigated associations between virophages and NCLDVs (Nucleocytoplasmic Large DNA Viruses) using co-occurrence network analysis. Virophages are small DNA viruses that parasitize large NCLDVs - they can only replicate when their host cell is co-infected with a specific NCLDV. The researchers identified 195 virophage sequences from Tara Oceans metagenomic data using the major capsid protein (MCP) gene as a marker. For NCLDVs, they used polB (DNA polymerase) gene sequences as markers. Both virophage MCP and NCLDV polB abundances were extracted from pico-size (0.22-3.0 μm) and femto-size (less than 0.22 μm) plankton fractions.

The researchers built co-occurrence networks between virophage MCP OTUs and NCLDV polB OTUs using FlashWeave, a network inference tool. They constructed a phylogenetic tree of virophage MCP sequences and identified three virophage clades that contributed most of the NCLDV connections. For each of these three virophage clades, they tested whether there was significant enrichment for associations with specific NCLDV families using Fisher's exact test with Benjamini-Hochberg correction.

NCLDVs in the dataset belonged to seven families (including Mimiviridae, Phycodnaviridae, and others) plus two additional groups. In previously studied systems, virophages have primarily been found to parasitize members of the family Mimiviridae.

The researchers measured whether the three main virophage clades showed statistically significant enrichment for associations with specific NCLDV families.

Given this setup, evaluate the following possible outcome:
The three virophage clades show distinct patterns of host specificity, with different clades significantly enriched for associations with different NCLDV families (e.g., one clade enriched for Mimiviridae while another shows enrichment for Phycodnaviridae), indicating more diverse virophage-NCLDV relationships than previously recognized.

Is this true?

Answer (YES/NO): YES